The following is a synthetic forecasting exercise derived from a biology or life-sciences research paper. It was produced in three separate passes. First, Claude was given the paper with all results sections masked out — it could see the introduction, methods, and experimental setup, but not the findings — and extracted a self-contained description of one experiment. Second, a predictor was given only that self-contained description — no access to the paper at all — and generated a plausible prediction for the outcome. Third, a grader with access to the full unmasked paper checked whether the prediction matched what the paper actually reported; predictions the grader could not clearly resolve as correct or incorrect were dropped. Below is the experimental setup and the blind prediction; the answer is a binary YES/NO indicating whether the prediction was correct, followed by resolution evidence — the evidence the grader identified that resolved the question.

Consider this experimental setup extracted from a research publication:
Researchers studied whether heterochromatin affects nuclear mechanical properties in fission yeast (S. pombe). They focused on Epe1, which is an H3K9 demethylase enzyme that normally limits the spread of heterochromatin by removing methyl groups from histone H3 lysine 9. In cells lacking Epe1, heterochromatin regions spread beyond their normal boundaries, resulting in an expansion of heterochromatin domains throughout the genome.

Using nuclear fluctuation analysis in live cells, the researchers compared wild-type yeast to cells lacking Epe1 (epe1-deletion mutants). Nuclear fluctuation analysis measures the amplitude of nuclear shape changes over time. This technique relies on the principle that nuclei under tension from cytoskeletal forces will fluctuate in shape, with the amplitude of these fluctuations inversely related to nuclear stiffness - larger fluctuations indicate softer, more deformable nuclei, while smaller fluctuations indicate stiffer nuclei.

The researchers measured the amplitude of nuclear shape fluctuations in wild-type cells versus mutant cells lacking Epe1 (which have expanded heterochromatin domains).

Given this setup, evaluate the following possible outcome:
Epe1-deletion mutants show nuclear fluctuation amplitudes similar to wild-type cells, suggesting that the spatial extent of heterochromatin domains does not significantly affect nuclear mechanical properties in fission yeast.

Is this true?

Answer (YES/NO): NO